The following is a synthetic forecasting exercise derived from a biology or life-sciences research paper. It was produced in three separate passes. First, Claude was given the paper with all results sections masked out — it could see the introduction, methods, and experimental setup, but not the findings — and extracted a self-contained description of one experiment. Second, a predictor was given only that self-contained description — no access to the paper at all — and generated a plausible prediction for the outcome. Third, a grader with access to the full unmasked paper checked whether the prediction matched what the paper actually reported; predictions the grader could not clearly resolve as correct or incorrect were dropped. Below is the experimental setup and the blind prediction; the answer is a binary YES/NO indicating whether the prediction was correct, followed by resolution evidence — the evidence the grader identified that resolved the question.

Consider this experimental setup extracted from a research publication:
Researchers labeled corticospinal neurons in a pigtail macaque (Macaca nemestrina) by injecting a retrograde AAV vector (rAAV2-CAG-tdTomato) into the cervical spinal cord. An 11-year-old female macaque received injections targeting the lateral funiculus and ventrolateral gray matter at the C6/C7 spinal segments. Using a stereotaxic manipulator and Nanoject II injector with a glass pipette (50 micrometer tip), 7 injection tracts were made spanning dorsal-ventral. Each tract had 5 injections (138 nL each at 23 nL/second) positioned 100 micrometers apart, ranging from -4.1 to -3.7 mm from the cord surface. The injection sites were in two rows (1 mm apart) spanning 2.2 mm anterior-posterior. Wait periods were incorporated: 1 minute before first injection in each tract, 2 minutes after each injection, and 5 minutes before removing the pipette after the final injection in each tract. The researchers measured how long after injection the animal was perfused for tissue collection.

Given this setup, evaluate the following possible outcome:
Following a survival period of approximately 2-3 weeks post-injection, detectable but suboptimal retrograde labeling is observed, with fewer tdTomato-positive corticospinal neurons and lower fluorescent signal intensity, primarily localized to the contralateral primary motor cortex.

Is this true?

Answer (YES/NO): NO